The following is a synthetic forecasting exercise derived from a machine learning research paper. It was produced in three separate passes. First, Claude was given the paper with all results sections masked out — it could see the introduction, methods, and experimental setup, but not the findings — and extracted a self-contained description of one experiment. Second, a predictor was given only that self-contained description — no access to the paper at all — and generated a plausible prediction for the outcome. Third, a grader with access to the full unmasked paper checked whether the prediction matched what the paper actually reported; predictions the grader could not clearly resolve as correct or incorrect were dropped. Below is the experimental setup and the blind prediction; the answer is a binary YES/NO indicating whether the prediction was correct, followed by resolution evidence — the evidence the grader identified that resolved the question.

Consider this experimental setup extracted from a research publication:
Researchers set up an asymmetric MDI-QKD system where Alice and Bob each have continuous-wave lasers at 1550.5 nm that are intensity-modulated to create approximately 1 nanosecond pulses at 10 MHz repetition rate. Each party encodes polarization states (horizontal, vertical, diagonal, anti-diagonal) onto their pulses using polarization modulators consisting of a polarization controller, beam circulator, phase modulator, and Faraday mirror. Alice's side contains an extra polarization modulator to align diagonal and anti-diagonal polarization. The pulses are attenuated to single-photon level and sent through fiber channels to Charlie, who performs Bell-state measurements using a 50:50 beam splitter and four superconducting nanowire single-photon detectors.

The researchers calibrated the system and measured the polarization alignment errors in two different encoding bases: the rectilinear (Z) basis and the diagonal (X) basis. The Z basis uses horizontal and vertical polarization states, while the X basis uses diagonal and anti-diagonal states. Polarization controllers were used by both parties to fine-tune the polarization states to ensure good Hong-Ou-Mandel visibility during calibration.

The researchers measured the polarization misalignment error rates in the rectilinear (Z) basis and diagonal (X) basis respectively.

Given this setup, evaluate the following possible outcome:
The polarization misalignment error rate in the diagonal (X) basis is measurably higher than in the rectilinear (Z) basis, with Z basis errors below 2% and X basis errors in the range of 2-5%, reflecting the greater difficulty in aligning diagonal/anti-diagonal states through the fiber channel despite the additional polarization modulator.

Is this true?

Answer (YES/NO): YES